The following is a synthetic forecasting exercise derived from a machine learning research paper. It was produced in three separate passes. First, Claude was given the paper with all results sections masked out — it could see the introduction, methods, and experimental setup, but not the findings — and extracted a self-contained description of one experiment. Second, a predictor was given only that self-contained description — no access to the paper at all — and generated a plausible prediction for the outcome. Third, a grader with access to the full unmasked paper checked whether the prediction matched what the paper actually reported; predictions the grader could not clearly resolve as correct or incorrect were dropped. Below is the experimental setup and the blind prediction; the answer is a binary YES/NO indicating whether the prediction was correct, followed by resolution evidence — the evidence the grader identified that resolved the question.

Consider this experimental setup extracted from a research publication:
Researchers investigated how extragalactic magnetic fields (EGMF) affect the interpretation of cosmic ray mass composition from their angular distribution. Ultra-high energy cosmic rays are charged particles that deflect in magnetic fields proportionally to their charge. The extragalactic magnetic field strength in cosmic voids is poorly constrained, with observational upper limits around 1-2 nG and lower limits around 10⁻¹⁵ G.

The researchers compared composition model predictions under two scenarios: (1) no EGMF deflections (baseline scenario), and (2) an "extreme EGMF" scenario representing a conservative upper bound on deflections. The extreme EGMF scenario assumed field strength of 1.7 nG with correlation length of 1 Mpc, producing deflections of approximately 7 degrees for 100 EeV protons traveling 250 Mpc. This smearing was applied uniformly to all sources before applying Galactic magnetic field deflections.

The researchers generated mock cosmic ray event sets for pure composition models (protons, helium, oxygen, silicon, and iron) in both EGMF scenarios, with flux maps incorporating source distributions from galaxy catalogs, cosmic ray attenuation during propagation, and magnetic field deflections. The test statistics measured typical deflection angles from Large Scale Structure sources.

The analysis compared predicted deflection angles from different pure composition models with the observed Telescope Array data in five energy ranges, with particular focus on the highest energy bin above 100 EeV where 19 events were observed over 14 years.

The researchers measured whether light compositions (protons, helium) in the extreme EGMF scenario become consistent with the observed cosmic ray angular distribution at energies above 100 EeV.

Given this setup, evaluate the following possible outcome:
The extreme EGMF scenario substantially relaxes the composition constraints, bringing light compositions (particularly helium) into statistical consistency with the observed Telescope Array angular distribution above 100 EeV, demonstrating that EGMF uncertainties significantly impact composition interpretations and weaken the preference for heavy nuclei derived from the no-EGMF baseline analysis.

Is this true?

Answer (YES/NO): NO